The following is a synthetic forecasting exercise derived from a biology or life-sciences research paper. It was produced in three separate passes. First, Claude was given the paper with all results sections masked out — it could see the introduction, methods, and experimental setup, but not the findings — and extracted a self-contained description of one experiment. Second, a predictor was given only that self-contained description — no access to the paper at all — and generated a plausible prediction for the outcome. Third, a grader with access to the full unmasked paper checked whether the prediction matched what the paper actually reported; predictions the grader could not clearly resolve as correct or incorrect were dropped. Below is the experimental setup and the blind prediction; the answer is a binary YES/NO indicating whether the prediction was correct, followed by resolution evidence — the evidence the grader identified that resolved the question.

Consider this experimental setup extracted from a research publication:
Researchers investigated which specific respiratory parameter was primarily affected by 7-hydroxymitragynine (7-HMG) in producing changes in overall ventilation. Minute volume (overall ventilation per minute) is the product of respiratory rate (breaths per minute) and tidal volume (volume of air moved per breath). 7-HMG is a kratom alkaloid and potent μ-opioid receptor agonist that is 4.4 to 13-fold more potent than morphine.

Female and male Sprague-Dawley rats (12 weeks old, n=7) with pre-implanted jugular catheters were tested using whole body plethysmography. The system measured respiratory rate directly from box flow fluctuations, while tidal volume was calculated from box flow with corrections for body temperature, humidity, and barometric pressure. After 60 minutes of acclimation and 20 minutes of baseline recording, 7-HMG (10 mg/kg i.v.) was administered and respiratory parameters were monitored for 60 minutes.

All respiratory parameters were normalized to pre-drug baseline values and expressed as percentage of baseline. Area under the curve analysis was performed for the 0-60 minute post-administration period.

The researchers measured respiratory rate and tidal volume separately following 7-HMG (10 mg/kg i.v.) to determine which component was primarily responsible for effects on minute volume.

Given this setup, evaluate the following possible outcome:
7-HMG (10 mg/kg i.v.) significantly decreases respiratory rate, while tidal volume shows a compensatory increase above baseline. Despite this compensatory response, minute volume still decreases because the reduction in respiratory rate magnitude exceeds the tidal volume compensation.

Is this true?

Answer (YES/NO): NO